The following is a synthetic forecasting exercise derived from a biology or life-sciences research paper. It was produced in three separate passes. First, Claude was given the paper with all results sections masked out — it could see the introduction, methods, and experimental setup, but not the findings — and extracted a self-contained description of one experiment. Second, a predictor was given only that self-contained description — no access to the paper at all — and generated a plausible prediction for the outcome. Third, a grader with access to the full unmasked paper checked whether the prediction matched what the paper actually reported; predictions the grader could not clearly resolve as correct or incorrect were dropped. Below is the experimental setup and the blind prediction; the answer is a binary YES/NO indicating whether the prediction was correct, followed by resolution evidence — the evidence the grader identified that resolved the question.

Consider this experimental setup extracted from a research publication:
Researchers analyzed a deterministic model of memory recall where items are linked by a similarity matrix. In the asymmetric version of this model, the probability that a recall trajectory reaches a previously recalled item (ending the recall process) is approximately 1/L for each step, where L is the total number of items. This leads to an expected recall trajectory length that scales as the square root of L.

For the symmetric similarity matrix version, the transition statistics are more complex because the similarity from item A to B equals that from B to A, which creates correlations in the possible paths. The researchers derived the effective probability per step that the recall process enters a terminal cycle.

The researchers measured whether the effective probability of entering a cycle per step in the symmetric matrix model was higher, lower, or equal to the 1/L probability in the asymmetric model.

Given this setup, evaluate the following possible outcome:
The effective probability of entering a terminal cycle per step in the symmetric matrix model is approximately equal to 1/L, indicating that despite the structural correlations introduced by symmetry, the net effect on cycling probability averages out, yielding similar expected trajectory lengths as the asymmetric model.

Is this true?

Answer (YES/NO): NO